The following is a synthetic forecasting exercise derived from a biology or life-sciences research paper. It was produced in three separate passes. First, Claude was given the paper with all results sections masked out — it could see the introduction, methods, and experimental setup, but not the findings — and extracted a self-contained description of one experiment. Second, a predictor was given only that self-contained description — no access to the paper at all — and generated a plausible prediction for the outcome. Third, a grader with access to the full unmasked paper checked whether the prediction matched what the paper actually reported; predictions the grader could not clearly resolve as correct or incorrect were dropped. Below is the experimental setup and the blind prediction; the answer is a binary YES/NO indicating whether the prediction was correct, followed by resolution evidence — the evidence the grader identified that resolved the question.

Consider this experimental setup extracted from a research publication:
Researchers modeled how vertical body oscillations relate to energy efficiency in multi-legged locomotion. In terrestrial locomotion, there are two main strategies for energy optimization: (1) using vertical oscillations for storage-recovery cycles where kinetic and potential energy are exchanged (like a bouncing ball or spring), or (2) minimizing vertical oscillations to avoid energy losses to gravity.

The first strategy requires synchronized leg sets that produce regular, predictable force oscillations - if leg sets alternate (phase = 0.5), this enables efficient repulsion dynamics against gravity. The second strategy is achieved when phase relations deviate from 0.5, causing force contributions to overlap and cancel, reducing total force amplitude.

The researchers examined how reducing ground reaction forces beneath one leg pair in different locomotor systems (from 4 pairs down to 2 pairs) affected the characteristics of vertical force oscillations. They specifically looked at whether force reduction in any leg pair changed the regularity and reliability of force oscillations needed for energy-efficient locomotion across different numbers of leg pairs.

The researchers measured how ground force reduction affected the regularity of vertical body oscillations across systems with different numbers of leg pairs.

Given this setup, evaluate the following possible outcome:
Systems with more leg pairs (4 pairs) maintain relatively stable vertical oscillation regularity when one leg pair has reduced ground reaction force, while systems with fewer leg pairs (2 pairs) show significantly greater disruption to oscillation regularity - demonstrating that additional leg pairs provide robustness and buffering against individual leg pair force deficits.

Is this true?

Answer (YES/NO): NO